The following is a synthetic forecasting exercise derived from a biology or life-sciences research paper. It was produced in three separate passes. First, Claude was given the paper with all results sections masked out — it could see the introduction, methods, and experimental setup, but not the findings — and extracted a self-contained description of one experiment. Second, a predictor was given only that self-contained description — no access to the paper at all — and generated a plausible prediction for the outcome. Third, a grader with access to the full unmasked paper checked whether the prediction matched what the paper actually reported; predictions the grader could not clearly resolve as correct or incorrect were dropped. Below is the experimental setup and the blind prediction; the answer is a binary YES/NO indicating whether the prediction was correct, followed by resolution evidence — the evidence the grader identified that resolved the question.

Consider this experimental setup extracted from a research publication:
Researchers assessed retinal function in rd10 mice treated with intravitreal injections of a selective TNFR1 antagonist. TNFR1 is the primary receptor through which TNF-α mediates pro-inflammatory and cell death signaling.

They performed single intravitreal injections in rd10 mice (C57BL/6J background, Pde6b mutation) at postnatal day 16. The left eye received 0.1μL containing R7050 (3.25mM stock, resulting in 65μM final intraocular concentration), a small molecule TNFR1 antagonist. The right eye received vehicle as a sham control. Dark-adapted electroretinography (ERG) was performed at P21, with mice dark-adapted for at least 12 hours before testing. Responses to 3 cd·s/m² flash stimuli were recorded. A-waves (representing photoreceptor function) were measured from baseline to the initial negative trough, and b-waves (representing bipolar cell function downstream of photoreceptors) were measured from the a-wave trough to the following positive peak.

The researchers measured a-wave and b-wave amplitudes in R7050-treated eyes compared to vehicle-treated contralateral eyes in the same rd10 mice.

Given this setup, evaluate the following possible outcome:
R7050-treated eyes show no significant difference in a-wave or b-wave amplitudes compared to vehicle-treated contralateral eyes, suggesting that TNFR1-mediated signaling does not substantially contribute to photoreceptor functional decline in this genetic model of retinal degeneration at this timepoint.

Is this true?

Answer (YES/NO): NO